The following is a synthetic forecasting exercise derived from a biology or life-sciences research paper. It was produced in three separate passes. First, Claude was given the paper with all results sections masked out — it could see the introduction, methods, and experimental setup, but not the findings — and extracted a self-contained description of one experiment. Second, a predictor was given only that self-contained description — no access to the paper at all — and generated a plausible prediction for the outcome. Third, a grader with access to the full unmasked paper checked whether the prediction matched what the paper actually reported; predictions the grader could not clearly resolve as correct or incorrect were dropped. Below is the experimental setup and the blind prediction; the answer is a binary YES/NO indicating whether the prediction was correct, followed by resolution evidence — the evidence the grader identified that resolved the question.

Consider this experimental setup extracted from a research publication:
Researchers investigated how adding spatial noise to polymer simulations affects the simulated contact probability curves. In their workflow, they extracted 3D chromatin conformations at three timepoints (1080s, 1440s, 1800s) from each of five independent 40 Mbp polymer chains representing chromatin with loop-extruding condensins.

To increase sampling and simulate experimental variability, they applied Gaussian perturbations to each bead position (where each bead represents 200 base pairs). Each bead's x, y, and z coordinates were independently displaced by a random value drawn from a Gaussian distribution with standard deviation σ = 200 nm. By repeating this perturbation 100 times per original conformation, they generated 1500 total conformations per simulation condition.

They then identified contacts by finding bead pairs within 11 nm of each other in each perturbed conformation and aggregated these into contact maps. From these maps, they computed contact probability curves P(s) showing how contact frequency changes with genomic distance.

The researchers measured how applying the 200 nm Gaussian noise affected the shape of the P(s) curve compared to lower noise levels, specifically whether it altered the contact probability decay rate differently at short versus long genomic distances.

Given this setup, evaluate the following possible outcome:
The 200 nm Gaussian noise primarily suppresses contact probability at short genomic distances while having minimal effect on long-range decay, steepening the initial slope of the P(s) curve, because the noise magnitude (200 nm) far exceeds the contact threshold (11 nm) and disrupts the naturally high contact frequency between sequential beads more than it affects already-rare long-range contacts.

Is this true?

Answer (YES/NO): NO